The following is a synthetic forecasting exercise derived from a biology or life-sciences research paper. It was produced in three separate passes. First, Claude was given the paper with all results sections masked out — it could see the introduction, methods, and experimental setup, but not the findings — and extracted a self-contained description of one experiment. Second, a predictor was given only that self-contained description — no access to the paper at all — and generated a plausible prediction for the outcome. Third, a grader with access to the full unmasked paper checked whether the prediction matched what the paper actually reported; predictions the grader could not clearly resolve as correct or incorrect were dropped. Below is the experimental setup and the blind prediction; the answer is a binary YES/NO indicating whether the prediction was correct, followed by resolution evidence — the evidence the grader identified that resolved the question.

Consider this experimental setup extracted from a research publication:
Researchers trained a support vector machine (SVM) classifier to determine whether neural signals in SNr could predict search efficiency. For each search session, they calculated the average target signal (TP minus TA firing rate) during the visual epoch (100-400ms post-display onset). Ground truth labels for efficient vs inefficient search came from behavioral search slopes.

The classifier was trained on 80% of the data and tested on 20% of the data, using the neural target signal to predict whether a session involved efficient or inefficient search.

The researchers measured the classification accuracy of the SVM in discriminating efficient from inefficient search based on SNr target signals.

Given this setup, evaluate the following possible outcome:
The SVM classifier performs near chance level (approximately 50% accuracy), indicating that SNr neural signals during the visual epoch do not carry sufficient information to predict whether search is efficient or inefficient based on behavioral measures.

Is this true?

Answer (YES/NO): NO